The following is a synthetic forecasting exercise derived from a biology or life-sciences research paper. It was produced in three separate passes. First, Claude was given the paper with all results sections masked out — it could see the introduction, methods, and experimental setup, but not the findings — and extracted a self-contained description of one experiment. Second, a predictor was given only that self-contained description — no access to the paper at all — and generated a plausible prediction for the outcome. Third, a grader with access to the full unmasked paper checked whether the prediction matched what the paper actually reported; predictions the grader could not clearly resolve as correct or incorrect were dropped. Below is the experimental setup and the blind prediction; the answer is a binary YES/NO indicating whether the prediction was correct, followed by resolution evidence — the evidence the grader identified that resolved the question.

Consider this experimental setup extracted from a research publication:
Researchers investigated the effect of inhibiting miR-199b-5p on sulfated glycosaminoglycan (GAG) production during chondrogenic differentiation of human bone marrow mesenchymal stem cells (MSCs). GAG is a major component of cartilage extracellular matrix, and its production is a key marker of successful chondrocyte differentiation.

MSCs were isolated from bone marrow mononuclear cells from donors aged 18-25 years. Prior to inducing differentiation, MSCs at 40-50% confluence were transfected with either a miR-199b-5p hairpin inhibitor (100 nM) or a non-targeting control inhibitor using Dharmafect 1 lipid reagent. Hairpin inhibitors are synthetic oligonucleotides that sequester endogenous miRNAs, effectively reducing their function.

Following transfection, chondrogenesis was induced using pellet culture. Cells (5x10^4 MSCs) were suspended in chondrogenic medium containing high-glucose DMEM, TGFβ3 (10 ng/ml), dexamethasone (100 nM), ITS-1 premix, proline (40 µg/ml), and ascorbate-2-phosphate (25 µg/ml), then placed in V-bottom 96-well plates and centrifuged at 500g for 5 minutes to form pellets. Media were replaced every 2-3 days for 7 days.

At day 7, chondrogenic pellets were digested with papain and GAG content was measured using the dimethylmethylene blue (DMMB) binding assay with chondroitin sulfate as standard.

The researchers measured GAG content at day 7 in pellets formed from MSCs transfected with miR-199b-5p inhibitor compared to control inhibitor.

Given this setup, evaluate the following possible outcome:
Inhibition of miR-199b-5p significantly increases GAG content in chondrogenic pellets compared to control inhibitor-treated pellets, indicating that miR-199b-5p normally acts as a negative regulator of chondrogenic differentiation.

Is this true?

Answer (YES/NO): NO